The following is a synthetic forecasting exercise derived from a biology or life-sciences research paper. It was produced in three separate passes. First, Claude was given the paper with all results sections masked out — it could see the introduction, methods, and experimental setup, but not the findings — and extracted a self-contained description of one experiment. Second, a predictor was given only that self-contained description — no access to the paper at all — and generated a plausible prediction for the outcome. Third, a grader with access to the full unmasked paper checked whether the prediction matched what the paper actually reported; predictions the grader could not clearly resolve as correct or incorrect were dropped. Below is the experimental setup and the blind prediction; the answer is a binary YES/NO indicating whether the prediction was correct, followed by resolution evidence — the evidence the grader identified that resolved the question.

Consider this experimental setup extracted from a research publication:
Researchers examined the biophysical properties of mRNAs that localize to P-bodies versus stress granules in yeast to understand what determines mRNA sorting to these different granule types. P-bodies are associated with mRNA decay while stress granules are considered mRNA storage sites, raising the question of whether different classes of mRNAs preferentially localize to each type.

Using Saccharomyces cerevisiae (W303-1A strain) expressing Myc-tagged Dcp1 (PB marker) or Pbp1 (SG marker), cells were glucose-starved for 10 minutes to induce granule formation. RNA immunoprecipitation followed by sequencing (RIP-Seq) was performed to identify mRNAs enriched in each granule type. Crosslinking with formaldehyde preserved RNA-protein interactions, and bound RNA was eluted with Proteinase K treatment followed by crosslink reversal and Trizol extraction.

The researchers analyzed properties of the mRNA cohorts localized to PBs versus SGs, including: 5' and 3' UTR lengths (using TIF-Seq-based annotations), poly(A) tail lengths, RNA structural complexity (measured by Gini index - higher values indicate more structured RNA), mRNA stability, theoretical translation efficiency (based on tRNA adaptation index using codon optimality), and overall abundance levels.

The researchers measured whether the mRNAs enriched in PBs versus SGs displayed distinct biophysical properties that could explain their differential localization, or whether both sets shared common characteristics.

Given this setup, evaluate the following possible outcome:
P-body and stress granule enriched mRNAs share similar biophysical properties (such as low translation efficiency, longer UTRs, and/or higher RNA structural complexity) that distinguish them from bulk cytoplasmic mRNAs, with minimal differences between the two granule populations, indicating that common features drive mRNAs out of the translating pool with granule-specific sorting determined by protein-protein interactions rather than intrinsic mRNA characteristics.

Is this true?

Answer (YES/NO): YES